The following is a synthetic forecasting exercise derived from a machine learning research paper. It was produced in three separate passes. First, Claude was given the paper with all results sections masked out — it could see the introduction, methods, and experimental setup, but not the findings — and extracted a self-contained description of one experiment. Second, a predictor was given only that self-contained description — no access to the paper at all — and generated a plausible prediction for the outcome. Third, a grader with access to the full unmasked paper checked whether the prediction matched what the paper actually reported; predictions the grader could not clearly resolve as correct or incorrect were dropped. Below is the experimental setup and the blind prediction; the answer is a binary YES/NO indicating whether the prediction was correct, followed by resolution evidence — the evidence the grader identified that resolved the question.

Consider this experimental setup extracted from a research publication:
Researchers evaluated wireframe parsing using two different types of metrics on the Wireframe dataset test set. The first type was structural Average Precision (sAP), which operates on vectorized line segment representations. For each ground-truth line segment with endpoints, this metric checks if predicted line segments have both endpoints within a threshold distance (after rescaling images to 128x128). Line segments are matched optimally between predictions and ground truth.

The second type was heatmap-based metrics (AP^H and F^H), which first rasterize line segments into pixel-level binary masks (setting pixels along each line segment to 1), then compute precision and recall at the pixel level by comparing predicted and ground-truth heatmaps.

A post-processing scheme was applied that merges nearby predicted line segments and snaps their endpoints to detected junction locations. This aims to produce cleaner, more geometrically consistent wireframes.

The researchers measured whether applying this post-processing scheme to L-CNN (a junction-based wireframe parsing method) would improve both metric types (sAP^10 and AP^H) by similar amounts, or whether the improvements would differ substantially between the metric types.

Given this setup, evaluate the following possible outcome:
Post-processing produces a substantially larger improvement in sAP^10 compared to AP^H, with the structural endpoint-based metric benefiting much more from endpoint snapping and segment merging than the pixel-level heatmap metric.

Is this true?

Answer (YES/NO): NO